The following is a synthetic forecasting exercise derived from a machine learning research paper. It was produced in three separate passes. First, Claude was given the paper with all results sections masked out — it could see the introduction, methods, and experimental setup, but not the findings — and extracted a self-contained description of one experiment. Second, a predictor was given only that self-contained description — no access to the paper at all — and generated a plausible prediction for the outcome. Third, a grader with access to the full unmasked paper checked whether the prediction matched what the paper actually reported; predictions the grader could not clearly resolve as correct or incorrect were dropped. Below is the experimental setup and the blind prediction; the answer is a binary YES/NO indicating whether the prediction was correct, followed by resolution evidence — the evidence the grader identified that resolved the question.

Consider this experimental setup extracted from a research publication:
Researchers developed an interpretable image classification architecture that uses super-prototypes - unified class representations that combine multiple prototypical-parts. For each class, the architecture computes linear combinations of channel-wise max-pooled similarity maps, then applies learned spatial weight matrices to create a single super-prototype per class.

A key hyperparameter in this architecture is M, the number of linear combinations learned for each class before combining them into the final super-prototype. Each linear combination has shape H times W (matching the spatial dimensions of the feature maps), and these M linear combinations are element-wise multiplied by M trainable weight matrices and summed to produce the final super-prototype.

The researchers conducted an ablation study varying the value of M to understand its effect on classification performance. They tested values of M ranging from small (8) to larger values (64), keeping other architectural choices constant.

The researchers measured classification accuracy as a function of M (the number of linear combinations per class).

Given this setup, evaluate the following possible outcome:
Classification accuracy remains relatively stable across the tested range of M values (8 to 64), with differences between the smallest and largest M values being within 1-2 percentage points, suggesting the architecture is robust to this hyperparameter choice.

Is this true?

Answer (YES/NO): NO